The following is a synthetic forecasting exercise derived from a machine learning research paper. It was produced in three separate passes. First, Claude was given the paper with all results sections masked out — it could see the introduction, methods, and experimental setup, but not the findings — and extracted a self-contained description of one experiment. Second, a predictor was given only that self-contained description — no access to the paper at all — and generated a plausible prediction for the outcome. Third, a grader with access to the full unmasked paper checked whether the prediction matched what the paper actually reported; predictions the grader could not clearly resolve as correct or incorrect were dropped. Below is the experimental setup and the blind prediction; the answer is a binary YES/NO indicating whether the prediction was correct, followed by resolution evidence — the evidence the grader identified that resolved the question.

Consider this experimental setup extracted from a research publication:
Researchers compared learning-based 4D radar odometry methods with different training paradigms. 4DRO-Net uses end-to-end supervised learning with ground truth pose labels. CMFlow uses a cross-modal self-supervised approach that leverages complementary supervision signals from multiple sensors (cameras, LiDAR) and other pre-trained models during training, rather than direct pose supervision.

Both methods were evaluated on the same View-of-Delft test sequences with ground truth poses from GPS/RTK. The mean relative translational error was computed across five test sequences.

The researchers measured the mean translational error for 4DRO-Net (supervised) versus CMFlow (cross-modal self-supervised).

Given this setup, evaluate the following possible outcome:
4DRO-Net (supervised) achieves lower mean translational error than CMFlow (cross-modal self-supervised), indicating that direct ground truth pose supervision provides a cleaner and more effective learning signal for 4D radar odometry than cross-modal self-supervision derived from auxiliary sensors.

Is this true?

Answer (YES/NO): NO